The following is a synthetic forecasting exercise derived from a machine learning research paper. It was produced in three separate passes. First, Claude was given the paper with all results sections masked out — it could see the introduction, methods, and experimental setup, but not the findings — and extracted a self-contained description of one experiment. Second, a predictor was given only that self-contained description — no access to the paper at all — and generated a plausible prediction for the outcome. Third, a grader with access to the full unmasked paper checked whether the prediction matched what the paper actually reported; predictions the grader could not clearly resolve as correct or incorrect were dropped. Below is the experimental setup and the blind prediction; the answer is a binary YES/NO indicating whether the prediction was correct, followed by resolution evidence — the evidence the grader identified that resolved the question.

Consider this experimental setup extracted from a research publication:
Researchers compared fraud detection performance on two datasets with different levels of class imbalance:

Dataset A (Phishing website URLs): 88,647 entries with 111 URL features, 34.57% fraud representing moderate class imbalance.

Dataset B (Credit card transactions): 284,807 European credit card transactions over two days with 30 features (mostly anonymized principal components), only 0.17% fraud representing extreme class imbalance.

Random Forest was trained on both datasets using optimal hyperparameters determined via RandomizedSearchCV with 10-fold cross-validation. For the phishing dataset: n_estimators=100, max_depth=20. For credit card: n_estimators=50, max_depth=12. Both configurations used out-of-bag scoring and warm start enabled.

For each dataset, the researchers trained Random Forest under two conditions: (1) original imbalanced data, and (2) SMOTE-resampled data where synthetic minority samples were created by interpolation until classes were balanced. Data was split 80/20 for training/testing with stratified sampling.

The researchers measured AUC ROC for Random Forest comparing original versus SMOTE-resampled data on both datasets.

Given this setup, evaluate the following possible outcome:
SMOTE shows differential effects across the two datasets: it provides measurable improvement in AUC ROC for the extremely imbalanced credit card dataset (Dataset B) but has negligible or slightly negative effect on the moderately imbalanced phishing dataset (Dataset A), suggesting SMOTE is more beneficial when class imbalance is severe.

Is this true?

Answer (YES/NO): YES